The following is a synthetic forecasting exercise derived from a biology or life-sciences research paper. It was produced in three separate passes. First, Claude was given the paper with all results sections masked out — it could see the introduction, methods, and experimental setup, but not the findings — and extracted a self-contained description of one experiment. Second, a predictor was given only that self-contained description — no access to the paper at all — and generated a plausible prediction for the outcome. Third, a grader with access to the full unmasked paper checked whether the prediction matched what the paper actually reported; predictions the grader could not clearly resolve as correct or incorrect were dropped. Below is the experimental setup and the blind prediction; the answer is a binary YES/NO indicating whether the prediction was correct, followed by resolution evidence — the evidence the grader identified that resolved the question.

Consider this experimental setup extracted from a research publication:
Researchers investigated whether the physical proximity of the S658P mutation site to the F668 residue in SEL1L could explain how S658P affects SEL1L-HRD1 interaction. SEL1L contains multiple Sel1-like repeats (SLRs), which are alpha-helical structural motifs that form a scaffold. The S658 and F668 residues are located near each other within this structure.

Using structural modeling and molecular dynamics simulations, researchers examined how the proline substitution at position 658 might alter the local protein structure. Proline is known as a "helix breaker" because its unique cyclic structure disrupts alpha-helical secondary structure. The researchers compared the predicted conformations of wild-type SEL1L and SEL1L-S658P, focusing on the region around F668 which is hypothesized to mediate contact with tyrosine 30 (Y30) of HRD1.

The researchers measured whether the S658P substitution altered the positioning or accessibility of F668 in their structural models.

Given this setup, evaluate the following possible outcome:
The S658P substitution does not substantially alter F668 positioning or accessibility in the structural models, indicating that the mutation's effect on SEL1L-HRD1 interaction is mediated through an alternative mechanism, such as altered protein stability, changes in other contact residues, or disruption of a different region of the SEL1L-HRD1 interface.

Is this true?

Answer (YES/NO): NO